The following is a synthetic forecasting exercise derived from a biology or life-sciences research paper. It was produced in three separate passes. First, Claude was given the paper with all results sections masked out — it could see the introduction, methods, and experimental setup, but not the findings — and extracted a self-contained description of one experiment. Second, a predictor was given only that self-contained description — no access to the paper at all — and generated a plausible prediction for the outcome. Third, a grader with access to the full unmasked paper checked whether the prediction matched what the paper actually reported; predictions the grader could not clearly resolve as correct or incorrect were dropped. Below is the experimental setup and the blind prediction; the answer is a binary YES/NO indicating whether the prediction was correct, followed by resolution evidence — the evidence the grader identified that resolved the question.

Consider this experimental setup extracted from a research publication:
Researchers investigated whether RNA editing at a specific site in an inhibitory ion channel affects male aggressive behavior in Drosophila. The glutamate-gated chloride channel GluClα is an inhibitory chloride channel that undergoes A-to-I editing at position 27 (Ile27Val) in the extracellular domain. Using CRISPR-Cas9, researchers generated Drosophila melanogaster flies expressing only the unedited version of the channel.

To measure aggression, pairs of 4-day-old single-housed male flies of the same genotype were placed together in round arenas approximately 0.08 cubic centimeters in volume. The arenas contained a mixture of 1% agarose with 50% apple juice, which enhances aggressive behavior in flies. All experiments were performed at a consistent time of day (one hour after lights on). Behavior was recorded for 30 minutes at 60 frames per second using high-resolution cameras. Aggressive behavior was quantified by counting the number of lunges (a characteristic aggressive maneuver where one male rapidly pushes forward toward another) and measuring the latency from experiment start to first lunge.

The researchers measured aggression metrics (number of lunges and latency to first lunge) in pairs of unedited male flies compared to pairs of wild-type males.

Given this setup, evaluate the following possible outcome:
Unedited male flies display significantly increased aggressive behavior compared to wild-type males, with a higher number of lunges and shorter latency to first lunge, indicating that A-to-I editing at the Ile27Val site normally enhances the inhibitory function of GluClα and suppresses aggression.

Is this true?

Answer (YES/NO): NO